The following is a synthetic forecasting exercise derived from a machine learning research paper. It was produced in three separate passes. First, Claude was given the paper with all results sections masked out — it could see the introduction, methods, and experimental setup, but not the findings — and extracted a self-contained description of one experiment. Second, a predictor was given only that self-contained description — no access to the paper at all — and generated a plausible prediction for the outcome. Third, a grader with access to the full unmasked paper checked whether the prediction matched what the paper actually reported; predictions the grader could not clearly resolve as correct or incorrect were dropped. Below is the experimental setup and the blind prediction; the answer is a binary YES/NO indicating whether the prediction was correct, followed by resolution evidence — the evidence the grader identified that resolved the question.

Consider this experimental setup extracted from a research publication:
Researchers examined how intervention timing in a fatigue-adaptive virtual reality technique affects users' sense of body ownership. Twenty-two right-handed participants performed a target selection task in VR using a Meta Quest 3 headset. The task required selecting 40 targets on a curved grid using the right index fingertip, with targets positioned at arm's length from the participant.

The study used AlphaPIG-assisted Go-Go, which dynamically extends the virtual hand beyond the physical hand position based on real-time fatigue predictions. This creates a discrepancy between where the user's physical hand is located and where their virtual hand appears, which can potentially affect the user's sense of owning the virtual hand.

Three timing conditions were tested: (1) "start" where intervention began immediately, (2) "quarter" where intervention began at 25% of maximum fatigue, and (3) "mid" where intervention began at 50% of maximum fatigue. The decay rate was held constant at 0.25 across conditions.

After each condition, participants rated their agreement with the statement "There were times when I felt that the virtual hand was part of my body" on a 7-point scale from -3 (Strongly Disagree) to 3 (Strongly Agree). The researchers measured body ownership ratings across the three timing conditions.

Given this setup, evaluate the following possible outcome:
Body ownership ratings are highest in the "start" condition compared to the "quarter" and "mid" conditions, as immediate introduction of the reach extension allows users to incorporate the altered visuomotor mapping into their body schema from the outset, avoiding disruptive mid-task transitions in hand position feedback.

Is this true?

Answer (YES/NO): NO